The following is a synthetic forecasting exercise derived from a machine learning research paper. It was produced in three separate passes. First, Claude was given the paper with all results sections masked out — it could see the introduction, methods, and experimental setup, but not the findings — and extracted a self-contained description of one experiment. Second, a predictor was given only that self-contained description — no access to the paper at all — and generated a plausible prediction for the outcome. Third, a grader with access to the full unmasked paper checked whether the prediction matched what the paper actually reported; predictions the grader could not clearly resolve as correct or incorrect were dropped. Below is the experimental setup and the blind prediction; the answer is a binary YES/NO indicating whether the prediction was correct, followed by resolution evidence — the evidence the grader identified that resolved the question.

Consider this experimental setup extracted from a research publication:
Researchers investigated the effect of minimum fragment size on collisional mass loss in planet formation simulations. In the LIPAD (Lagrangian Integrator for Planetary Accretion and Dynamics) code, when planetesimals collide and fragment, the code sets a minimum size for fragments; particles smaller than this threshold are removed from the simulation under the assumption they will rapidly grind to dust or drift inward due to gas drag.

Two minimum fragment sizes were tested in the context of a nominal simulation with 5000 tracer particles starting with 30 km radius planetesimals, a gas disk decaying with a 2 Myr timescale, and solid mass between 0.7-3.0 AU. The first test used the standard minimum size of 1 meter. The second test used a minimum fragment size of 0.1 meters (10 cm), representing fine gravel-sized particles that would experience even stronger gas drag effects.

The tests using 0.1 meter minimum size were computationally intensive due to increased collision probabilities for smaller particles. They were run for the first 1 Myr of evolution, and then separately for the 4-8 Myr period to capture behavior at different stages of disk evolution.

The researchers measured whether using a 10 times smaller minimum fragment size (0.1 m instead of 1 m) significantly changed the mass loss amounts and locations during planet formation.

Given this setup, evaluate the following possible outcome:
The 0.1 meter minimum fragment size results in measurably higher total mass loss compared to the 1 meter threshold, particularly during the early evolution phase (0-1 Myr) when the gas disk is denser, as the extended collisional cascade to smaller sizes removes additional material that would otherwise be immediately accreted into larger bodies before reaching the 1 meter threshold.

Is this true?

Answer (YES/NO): NO